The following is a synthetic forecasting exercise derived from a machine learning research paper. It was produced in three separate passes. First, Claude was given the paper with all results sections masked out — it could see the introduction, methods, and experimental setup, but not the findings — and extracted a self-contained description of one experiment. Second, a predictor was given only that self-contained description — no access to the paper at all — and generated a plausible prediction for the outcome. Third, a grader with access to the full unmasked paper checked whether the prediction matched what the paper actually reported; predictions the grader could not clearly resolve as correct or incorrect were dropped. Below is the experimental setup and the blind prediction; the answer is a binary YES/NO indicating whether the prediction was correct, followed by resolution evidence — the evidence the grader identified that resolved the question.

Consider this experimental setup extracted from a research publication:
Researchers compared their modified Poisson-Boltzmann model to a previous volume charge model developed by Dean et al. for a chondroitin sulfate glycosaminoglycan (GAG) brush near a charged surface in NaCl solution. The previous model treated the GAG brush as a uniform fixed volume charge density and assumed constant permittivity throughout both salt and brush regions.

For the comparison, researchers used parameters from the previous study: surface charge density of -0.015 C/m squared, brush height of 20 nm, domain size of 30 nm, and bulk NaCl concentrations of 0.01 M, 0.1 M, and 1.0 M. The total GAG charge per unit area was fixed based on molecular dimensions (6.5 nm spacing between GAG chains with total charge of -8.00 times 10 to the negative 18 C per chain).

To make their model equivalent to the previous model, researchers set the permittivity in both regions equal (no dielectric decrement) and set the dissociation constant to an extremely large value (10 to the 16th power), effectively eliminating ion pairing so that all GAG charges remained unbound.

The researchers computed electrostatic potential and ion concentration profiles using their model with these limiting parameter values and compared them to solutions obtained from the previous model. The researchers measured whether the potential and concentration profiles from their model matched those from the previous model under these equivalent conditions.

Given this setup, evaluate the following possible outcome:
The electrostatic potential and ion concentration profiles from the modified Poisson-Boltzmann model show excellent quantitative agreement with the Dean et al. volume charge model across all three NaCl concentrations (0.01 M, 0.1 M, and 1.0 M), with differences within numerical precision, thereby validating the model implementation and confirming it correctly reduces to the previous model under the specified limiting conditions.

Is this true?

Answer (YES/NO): YES